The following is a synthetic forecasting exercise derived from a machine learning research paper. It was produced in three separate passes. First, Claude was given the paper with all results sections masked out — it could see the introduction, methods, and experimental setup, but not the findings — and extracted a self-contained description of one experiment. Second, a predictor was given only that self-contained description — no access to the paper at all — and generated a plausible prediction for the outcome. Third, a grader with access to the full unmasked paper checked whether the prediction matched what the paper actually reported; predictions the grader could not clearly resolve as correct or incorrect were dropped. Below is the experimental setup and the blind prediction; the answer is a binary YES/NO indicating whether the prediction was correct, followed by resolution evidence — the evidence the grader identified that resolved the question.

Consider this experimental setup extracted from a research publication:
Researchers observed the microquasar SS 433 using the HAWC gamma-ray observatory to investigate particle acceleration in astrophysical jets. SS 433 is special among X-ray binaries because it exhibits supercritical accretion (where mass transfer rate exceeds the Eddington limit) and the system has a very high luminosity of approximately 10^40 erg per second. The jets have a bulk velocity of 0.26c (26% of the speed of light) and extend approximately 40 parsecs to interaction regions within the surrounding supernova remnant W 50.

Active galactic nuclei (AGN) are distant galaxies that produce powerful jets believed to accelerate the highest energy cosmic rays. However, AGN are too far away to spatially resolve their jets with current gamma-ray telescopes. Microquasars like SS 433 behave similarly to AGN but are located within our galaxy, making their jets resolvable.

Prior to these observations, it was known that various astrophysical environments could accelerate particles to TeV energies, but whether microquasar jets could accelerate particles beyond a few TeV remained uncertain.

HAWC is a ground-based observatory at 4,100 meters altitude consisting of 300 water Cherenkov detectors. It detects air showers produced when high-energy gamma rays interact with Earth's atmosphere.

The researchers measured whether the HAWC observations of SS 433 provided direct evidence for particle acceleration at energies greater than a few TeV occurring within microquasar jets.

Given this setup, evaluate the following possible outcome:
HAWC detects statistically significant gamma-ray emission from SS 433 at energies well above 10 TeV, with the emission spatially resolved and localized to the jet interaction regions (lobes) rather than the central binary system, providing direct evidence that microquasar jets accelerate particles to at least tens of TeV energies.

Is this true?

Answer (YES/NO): YES